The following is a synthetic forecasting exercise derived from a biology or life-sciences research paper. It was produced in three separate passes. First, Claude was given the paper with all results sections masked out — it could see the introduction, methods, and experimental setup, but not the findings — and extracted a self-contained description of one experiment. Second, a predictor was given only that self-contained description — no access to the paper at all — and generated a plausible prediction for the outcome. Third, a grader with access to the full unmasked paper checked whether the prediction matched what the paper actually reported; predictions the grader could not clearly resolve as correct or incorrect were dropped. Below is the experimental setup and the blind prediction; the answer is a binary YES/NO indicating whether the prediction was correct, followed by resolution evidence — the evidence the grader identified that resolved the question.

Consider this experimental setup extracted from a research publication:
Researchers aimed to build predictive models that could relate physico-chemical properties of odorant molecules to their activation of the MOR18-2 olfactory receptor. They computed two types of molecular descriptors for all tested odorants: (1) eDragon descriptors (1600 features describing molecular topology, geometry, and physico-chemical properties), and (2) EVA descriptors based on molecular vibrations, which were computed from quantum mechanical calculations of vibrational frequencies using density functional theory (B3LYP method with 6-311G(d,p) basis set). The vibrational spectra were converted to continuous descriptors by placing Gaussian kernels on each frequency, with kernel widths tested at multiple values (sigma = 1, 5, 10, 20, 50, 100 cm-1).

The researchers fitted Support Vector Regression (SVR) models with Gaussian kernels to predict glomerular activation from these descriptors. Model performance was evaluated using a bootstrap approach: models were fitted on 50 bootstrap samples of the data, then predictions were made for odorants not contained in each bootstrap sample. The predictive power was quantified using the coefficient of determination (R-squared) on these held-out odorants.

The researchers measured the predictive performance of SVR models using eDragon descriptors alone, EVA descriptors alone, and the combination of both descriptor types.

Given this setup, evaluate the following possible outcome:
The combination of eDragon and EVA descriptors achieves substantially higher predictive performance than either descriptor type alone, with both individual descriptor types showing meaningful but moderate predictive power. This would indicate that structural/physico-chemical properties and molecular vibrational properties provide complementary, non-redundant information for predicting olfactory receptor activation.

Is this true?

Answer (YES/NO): YES